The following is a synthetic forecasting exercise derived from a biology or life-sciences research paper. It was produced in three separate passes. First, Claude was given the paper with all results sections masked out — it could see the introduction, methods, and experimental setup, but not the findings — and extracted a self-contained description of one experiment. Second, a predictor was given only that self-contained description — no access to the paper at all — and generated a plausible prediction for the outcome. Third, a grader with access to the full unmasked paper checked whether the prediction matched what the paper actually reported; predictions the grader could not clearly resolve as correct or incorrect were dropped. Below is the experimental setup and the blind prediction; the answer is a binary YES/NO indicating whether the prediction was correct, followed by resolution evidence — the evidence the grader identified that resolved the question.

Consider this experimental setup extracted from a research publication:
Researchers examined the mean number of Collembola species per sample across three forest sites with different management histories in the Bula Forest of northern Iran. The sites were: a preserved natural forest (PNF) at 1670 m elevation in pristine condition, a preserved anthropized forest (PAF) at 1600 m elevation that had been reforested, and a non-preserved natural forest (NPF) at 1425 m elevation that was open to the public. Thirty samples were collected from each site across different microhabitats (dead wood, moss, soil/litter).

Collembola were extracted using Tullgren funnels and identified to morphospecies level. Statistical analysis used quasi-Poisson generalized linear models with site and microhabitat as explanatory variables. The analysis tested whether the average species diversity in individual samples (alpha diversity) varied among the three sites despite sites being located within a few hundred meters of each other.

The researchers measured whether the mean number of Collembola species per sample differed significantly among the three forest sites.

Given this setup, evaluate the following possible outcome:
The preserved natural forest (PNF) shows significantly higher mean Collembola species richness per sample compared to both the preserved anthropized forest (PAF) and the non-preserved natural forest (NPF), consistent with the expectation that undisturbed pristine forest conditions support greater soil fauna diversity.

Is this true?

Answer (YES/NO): NO